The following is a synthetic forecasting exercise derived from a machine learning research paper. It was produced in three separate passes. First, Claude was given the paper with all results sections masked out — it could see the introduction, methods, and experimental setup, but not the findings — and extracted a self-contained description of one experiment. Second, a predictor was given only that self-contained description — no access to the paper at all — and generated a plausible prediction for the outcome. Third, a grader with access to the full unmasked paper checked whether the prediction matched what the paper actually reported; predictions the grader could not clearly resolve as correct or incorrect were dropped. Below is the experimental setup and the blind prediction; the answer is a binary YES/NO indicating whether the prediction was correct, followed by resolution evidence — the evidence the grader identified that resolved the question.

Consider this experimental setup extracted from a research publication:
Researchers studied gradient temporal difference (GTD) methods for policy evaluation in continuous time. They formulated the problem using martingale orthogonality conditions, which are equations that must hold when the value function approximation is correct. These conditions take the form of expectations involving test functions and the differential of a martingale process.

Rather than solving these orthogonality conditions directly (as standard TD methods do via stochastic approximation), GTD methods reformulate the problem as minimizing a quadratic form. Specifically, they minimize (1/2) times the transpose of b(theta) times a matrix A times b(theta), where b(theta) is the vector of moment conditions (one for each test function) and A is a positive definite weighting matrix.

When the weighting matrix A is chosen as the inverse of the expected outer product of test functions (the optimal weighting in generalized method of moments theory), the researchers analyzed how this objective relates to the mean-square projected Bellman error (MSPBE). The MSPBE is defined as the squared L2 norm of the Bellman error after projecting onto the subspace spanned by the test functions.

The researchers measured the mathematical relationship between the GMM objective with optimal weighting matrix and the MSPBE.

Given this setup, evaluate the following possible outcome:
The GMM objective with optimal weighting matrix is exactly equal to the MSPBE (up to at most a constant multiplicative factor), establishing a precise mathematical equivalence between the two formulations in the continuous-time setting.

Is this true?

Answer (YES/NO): YES